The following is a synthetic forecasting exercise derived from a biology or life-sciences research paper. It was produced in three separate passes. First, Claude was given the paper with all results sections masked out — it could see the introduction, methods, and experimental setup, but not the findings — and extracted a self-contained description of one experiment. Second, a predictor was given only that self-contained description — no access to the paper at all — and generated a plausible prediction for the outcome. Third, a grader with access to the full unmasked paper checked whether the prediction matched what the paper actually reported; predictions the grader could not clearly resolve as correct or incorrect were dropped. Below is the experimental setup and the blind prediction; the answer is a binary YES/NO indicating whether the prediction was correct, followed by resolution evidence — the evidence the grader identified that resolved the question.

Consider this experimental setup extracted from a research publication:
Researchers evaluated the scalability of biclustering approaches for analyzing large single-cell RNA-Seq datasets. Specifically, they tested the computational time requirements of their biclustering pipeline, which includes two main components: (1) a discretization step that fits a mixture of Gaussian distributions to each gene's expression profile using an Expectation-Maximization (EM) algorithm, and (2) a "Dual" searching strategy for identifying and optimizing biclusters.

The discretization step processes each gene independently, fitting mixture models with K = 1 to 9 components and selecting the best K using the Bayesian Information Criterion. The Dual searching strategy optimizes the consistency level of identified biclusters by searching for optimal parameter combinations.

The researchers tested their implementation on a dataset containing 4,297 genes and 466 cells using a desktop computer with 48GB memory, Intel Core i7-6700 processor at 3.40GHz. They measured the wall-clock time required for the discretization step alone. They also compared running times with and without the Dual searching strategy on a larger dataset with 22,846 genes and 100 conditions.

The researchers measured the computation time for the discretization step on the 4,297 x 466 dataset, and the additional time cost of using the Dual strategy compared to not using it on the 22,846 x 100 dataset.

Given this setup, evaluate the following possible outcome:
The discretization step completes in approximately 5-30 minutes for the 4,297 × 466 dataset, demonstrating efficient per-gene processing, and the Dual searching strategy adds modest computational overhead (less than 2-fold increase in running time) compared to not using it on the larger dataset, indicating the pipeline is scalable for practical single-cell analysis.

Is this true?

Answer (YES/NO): YES